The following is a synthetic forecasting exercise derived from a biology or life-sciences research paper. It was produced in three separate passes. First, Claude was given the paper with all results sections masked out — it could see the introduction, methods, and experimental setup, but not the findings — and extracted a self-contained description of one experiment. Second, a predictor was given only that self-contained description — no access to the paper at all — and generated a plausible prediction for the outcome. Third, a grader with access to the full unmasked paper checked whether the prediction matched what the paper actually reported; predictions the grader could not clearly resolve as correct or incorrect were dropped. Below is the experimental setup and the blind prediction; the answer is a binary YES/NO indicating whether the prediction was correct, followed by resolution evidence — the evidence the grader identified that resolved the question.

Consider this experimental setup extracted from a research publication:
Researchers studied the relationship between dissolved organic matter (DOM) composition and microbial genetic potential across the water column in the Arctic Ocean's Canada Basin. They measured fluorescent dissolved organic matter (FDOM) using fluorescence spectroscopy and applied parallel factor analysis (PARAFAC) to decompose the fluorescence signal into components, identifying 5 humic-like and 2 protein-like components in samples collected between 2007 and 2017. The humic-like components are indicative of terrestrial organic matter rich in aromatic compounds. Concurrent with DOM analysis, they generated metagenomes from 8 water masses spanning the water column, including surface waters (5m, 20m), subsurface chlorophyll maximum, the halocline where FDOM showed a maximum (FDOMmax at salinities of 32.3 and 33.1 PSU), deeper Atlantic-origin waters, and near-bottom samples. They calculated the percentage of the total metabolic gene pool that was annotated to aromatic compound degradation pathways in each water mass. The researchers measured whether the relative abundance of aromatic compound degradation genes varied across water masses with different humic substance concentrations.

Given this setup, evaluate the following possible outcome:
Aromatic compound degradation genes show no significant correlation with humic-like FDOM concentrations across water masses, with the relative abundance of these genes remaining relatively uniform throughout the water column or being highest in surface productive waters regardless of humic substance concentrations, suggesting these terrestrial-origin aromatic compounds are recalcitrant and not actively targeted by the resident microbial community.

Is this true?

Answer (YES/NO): NO